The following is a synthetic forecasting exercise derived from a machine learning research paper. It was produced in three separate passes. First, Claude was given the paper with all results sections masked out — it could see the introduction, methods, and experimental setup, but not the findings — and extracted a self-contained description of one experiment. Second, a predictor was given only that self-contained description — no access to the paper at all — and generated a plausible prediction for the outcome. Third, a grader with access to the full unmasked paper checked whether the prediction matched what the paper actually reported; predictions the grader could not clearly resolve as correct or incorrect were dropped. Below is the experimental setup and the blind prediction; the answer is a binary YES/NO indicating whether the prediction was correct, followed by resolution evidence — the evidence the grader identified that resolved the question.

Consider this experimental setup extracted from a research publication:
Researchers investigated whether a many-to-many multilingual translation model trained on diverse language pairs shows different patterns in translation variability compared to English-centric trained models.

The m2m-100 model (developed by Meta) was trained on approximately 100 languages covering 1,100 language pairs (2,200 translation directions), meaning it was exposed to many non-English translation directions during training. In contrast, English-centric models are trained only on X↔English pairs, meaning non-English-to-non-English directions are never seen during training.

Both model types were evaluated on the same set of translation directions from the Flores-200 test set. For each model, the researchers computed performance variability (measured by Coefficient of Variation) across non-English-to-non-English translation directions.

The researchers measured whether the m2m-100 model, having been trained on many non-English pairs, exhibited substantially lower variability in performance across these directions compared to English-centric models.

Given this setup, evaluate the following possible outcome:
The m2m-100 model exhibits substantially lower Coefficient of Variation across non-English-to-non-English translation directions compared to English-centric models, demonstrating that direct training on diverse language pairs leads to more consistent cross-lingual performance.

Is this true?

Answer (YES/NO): NO